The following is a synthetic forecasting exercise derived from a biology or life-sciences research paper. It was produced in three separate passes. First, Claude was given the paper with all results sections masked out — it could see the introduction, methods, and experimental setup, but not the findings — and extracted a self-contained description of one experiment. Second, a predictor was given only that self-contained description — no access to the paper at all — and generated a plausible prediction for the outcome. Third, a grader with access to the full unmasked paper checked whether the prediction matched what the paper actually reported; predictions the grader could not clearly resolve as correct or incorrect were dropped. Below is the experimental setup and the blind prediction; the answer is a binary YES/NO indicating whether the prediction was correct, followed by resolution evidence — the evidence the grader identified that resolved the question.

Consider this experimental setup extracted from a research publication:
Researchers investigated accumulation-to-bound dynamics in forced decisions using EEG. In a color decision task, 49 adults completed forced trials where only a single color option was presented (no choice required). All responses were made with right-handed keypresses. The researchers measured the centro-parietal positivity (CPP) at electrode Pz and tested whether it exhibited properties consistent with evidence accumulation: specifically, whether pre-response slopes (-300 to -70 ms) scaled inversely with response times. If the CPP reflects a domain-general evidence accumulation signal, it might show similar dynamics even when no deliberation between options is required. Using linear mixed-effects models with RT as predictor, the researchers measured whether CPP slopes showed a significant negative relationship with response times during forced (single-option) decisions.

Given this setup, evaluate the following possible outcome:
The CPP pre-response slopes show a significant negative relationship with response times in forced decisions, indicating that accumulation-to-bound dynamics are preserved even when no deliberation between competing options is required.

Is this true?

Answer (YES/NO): YES